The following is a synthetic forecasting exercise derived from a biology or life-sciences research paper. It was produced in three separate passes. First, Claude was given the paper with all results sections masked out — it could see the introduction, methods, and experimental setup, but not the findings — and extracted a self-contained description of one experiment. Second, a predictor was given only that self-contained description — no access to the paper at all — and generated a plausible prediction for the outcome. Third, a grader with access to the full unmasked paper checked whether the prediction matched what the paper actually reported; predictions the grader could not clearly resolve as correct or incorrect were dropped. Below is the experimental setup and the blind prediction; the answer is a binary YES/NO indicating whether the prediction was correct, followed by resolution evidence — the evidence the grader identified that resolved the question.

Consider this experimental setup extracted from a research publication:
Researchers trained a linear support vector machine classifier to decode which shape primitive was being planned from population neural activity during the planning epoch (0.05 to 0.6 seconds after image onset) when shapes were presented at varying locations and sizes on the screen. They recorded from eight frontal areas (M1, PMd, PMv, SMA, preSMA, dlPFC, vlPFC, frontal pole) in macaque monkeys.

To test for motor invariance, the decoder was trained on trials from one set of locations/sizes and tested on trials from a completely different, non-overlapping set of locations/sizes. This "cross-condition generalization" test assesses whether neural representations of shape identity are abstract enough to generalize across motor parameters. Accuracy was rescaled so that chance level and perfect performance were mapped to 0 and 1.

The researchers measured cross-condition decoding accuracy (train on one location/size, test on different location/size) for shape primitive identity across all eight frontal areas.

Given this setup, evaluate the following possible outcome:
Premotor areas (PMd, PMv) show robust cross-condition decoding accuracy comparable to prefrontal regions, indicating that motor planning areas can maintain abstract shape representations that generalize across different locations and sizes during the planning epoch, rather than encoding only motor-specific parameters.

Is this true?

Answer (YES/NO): NO